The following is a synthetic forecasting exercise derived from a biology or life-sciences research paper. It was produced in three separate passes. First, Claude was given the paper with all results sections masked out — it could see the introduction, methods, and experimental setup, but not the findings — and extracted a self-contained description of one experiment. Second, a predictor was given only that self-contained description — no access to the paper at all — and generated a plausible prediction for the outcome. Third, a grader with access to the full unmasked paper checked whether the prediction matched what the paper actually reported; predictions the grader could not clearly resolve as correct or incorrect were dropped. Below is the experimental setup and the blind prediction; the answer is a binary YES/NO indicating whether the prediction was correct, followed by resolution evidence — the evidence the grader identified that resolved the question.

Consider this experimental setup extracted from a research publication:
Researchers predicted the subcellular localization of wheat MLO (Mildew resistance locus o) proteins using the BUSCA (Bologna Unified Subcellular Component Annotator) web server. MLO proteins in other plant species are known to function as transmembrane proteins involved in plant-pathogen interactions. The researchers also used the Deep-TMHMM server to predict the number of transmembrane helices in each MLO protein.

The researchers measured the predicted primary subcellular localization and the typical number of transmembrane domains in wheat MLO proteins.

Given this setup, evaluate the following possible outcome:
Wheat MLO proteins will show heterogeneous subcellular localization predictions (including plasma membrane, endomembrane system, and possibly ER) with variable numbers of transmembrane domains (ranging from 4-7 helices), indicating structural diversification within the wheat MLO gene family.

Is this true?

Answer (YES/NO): NO